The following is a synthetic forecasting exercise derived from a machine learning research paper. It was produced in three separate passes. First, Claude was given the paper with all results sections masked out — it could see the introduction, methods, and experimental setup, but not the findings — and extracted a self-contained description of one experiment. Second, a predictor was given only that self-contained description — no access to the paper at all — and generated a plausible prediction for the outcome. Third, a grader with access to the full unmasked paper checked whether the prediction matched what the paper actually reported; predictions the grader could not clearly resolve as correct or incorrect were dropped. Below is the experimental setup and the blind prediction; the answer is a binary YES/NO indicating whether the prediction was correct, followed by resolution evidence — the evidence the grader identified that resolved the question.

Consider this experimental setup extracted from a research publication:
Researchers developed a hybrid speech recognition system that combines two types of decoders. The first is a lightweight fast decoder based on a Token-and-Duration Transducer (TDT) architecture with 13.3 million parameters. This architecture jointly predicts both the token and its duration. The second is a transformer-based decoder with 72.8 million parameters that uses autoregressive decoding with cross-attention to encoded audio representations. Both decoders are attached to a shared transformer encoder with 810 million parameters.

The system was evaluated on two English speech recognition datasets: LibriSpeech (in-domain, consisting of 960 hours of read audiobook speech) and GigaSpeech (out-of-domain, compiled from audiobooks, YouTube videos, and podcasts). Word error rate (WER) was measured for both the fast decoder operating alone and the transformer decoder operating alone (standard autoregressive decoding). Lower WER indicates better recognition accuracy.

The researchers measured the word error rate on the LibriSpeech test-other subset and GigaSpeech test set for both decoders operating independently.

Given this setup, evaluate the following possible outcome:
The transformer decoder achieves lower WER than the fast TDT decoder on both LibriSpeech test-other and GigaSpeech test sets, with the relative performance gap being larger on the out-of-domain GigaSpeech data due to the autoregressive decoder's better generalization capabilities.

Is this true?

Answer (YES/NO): YES